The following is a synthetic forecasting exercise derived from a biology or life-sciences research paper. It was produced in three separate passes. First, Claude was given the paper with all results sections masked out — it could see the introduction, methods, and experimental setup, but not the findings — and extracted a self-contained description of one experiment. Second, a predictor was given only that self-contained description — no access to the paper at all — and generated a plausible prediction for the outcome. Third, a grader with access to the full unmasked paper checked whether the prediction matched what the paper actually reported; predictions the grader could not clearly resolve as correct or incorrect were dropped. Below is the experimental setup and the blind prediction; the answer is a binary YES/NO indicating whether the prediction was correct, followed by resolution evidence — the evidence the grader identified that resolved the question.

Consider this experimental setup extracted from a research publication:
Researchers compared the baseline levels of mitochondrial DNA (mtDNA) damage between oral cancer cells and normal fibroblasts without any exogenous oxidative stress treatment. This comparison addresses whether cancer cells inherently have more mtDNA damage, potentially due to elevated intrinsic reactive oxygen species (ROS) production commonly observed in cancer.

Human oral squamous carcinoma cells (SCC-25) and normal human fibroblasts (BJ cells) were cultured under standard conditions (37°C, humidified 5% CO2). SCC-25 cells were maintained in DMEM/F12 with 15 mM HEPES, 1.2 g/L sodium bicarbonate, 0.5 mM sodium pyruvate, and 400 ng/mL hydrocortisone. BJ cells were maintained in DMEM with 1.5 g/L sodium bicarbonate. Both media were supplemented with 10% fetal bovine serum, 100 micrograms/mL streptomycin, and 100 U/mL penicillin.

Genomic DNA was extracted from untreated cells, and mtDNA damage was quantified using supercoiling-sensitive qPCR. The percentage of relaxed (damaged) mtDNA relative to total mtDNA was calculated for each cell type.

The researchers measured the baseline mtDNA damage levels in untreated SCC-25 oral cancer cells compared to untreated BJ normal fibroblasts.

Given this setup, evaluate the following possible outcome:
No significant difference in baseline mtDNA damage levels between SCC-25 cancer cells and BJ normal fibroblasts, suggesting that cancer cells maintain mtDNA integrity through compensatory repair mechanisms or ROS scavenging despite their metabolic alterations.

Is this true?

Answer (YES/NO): YES